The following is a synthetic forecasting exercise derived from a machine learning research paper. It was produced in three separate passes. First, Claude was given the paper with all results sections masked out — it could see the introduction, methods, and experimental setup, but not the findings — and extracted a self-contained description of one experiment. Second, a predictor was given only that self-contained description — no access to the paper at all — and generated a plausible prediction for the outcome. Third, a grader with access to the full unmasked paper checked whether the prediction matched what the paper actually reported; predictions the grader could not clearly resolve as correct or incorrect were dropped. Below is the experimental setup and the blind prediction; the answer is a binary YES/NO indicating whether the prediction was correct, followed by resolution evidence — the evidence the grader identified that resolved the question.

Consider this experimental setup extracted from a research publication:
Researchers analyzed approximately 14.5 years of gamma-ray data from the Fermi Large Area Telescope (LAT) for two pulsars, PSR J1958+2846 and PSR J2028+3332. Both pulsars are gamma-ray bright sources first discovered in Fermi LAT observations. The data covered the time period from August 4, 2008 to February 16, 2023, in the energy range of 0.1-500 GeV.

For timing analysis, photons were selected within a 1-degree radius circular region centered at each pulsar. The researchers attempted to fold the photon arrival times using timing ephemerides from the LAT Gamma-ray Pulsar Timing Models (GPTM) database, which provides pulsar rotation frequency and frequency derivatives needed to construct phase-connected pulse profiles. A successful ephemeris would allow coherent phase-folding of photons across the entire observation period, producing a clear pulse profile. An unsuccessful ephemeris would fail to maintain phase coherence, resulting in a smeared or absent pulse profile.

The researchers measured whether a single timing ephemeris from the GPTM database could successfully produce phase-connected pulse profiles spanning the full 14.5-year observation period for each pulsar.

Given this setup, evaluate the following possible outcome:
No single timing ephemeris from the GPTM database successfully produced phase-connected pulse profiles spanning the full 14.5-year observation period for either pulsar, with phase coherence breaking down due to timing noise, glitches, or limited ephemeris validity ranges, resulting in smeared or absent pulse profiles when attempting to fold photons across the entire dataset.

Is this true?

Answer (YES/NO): NO